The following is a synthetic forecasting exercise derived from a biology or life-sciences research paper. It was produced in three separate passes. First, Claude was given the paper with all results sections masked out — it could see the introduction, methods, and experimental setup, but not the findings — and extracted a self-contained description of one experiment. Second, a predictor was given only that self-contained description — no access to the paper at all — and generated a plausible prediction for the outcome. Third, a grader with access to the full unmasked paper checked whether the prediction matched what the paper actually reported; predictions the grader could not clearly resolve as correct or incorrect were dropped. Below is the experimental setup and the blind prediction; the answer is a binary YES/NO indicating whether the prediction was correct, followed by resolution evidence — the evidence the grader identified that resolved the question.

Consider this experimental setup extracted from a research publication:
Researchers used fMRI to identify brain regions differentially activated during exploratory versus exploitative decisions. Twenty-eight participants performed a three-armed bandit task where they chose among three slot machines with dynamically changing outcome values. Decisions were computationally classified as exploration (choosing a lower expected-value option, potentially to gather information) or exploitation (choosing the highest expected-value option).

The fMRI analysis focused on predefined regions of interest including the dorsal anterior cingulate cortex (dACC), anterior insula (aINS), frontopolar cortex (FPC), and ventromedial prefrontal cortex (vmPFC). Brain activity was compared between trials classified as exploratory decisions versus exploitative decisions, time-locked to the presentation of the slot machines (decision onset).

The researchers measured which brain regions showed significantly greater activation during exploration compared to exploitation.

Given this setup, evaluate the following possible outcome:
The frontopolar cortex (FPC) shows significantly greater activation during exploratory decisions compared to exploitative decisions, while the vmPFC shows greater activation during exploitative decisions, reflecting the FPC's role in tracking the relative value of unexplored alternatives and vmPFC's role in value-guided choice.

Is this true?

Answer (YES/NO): YES